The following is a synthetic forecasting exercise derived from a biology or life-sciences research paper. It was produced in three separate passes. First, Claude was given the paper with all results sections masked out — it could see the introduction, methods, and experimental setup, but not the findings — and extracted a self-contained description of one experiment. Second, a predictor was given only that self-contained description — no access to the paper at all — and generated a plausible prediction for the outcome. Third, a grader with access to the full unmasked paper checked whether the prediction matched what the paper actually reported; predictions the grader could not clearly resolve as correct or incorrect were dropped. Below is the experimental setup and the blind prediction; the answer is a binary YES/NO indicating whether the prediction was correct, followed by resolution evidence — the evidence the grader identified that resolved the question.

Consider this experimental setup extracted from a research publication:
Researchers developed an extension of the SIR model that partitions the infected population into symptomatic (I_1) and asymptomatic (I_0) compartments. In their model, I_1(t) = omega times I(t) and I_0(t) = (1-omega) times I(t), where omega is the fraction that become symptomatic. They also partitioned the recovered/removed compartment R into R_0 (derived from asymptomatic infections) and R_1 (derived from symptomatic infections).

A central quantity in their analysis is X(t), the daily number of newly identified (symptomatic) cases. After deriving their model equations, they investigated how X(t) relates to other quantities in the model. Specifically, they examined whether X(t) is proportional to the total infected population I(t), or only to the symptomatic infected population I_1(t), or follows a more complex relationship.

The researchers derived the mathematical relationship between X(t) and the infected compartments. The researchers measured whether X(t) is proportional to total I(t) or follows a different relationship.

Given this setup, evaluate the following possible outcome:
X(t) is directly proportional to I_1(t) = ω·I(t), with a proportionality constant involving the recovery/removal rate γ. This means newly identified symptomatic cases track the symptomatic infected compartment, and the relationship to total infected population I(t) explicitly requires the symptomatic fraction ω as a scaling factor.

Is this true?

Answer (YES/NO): NO